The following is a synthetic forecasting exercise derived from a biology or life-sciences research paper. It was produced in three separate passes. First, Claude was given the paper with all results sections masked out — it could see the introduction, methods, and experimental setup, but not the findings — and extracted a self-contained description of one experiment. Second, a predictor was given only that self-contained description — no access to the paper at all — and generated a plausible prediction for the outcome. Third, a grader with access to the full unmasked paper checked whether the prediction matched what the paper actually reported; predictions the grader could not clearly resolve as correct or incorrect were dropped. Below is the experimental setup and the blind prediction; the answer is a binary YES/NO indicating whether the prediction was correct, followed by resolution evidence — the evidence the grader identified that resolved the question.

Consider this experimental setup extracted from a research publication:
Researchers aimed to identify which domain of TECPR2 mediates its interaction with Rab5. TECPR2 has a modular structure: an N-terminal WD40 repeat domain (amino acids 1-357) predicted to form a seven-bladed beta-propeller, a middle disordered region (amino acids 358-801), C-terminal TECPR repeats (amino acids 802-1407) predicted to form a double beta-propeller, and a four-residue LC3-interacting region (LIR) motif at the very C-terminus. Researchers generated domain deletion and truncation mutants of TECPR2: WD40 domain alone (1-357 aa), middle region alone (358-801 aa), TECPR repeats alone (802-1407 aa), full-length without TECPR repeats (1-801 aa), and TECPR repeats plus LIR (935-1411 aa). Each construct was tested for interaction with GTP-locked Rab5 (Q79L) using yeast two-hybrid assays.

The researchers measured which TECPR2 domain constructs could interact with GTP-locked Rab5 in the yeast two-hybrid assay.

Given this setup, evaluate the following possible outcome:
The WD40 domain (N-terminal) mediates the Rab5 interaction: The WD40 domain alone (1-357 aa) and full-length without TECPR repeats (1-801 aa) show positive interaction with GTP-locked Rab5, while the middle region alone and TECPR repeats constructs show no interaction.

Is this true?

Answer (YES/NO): NO